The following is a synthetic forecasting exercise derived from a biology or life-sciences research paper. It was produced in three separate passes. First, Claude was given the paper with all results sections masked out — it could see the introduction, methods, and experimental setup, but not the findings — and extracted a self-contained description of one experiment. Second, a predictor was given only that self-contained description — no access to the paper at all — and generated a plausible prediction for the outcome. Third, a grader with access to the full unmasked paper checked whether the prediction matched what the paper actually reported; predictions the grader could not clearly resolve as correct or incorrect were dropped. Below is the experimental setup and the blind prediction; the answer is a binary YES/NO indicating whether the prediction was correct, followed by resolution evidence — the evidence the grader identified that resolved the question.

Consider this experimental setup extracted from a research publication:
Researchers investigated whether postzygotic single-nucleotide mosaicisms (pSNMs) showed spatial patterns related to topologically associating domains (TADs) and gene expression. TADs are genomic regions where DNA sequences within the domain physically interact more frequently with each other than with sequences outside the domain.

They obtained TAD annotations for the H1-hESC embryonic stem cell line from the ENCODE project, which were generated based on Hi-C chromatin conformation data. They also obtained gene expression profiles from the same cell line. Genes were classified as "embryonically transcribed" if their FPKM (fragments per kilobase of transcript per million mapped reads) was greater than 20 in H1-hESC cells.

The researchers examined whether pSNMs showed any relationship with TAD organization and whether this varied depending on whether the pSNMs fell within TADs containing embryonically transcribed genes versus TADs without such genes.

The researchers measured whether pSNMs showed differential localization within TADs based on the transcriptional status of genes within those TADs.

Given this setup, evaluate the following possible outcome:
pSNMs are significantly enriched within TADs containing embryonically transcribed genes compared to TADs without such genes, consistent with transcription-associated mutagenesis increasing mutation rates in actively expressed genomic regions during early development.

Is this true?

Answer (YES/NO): YES